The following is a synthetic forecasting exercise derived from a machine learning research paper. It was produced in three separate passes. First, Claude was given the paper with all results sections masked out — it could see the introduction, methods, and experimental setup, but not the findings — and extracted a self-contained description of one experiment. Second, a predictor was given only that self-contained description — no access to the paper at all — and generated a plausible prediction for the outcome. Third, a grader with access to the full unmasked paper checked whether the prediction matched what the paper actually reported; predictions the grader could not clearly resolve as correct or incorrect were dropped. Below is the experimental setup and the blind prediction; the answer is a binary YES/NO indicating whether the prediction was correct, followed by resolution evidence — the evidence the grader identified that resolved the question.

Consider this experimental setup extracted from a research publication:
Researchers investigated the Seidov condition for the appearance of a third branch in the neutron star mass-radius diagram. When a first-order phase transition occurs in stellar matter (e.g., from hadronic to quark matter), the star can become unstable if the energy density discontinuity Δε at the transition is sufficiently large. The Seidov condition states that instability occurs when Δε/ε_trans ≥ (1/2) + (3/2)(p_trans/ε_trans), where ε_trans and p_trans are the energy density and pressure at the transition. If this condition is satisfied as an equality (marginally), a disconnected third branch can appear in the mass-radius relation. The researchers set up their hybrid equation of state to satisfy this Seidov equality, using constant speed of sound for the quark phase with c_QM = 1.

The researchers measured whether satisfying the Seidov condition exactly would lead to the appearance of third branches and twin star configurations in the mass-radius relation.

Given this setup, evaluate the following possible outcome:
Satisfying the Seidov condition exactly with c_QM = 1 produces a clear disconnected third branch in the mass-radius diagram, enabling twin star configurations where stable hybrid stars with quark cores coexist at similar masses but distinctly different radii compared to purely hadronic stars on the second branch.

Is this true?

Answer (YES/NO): YES